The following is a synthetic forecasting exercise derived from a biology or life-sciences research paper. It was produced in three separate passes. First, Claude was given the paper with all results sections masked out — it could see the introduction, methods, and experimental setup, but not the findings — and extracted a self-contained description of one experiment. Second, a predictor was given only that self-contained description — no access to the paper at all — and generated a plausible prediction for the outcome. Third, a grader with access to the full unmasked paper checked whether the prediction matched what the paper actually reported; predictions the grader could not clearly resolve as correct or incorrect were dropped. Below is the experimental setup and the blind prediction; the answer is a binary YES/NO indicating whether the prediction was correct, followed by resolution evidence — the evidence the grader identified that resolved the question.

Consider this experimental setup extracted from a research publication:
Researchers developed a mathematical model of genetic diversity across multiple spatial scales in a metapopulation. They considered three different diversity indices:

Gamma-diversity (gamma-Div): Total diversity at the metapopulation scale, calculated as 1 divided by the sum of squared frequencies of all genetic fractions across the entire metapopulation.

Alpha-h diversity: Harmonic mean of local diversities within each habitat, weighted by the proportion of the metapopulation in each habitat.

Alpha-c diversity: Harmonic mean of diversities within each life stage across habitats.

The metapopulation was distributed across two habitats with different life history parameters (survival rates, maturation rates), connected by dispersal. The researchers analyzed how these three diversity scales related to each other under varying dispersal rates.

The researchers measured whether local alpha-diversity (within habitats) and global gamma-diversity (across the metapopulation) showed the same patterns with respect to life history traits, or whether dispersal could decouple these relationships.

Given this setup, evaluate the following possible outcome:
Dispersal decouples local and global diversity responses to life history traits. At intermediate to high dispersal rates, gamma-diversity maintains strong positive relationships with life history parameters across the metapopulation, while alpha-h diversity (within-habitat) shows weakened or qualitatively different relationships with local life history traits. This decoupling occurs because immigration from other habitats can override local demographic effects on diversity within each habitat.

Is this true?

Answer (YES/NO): NO